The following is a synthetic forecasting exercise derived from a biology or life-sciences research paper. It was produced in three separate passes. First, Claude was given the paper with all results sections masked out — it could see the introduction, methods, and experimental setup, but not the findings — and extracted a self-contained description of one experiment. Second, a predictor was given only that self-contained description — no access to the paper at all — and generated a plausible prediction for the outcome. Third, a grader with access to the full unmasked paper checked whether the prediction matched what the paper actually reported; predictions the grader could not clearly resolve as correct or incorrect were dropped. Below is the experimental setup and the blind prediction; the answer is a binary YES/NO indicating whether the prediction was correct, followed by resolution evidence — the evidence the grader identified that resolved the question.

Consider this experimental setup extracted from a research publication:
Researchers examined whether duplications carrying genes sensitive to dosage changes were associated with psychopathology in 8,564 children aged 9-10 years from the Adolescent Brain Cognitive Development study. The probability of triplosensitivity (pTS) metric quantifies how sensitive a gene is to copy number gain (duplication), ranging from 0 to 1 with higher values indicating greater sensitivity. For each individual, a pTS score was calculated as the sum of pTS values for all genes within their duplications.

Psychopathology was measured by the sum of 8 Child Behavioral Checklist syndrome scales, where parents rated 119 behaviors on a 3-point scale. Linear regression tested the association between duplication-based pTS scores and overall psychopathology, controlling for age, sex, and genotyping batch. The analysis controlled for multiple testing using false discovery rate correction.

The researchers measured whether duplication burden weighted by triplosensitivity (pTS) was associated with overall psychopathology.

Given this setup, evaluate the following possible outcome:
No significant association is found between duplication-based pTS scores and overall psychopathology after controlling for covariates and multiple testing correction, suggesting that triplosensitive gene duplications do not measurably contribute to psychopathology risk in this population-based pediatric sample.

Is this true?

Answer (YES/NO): YES